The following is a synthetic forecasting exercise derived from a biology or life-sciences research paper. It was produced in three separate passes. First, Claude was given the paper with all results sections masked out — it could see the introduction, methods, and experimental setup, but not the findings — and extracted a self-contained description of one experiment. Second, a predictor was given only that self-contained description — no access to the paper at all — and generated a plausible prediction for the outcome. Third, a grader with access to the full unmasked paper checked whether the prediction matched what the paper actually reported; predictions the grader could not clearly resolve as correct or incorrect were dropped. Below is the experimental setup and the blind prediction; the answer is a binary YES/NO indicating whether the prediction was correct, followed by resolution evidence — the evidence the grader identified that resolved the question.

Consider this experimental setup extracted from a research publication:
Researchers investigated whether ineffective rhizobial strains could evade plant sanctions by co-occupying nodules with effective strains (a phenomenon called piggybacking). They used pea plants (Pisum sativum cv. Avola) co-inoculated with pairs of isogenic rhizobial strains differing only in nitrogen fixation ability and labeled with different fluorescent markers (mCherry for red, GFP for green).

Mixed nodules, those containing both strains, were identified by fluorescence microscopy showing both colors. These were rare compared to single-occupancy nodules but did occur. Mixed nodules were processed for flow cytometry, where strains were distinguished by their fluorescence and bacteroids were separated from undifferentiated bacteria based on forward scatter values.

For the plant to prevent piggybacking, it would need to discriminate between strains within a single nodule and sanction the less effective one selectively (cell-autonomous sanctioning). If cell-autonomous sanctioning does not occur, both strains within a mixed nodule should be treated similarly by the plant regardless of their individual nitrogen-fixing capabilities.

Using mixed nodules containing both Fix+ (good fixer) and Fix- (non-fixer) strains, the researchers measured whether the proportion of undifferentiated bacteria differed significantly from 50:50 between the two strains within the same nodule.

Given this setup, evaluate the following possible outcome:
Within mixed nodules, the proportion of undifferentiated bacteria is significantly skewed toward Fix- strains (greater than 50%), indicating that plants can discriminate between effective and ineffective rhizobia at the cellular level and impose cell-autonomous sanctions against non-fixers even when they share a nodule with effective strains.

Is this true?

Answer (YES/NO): NO